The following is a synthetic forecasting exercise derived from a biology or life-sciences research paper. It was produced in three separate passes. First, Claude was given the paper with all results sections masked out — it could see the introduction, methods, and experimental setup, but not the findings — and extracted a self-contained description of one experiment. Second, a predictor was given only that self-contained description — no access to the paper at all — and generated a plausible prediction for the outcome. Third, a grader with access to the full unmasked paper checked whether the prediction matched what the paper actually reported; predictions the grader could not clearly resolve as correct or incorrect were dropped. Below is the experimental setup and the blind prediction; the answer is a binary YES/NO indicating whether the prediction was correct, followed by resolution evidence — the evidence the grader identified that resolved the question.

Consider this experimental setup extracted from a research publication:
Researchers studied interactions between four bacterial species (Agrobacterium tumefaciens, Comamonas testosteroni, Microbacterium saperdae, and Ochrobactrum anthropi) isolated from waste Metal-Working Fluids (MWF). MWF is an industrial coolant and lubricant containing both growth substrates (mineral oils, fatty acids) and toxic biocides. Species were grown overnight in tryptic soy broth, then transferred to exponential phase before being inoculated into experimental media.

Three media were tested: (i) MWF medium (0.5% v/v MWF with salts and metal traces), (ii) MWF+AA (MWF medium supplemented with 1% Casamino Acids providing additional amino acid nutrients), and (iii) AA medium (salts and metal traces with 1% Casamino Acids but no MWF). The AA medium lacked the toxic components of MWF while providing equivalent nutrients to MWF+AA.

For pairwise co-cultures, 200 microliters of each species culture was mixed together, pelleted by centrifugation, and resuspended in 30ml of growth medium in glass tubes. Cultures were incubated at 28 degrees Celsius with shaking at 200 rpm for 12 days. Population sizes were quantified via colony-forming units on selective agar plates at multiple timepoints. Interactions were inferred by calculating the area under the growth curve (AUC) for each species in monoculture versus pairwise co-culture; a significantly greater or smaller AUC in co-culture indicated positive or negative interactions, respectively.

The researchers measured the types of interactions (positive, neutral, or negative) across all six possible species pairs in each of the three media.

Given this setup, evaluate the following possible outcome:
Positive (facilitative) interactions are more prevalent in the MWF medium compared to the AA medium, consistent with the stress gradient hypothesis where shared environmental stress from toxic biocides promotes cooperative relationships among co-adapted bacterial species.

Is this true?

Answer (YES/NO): YES